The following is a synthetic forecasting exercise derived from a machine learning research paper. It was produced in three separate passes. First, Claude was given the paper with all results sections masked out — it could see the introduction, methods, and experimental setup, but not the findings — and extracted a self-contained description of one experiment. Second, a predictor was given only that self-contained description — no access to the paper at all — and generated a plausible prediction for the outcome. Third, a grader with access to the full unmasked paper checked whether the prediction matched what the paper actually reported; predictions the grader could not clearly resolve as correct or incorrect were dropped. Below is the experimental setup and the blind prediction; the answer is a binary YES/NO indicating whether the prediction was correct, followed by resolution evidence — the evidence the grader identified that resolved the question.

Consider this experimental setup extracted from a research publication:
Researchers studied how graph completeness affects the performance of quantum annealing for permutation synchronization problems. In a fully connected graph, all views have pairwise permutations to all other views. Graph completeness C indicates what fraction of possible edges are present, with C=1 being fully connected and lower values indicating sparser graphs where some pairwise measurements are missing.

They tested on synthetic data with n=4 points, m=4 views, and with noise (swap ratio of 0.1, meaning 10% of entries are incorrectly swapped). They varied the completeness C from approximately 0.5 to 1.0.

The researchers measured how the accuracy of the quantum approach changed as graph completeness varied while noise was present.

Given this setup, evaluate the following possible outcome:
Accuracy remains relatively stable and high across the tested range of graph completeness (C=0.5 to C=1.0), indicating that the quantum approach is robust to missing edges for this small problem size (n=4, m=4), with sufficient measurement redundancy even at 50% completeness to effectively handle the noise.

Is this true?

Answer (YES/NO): NO